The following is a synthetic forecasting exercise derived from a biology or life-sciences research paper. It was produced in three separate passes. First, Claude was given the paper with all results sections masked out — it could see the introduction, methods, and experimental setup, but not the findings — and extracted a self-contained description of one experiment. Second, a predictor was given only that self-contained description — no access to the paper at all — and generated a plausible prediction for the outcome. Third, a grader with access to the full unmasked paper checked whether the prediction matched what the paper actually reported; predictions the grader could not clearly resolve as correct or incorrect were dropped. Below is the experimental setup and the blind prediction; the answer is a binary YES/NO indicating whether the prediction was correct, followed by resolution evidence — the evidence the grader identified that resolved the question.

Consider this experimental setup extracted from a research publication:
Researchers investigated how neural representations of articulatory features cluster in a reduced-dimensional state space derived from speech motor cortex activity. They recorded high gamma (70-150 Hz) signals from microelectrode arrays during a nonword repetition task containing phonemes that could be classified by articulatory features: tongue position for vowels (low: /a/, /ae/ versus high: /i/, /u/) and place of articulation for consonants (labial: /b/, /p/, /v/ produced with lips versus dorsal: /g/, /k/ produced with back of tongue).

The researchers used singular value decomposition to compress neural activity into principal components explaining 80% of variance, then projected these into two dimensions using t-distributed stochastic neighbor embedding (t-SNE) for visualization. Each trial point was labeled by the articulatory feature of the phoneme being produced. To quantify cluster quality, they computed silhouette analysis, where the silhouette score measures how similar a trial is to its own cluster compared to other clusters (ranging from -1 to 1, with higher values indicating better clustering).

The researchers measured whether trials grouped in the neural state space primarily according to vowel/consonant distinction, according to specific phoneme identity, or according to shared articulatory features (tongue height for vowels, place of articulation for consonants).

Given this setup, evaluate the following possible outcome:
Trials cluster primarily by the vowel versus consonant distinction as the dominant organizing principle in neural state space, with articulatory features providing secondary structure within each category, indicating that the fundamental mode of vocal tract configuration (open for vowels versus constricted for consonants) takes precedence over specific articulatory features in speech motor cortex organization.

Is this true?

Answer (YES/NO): NO